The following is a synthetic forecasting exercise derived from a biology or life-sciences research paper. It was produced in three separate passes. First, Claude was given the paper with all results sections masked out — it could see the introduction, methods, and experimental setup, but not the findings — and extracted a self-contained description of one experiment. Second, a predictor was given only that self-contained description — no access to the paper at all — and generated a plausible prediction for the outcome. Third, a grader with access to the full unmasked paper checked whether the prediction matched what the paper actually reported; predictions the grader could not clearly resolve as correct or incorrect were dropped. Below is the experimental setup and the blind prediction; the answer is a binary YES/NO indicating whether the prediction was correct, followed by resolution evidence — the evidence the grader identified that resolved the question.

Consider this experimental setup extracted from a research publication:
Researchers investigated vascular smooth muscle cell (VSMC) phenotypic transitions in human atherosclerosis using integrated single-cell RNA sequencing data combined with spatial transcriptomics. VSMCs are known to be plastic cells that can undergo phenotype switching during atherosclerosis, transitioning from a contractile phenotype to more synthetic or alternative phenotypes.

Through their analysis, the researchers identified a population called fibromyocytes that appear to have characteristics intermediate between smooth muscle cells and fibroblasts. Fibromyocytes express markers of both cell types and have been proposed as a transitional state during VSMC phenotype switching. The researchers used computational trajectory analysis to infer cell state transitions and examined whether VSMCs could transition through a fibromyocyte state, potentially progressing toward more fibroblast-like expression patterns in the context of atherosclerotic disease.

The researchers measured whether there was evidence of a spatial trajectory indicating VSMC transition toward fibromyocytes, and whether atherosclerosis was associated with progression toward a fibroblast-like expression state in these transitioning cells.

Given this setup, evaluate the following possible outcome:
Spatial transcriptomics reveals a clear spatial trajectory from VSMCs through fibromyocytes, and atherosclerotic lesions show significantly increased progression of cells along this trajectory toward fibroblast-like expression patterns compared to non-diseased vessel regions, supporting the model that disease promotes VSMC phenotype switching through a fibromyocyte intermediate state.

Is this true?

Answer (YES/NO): YES